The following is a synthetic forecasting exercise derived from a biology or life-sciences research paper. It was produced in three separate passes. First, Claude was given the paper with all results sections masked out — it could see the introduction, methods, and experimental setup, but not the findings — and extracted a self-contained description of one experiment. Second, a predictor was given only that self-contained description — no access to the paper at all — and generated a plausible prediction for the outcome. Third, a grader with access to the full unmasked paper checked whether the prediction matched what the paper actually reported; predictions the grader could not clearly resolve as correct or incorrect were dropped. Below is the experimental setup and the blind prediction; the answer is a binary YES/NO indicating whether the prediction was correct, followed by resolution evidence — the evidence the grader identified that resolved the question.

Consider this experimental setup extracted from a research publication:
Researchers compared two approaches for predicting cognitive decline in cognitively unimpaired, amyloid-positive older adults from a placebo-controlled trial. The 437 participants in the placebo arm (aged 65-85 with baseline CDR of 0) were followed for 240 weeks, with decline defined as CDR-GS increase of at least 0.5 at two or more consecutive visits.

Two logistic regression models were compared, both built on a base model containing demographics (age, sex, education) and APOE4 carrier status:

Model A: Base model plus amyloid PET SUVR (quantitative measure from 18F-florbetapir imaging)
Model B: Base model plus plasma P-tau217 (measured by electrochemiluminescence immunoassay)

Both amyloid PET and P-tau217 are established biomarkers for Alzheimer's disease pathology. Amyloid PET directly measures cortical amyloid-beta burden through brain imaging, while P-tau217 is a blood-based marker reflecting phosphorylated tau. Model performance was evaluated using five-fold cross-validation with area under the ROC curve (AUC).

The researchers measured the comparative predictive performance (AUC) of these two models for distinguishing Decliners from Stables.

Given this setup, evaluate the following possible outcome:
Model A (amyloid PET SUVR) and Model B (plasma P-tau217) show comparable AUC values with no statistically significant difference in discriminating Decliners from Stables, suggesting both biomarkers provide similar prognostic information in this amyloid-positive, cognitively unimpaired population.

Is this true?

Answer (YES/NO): NO